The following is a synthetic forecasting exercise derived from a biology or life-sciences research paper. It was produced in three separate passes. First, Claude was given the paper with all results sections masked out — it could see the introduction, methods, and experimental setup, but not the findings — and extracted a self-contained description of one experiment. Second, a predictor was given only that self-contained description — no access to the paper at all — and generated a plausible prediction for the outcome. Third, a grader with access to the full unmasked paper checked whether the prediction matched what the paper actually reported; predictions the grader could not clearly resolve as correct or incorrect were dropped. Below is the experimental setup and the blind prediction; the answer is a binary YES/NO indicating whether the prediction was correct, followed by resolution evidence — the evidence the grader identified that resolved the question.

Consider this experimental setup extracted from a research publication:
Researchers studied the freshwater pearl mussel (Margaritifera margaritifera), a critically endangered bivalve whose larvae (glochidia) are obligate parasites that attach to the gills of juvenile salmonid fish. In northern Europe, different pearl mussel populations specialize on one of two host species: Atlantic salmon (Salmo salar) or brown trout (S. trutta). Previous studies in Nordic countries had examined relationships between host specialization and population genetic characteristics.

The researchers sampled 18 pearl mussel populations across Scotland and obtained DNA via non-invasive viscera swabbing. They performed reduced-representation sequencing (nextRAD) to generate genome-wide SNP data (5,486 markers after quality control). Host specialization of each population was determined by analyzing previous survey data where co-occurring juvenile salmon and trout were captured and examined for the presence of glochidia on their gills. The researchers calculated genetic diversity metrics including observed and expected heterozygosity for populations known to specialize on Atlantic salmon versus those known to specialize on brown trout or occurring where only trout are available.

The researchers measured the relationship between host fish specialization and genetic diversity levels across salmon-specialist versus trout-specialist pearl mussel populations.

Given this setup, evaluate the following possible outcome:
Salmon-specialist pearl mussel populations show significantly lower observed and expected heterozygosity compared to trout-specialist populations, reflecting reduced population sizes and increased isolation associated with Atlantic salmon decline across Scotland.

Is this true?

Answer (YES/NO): NO